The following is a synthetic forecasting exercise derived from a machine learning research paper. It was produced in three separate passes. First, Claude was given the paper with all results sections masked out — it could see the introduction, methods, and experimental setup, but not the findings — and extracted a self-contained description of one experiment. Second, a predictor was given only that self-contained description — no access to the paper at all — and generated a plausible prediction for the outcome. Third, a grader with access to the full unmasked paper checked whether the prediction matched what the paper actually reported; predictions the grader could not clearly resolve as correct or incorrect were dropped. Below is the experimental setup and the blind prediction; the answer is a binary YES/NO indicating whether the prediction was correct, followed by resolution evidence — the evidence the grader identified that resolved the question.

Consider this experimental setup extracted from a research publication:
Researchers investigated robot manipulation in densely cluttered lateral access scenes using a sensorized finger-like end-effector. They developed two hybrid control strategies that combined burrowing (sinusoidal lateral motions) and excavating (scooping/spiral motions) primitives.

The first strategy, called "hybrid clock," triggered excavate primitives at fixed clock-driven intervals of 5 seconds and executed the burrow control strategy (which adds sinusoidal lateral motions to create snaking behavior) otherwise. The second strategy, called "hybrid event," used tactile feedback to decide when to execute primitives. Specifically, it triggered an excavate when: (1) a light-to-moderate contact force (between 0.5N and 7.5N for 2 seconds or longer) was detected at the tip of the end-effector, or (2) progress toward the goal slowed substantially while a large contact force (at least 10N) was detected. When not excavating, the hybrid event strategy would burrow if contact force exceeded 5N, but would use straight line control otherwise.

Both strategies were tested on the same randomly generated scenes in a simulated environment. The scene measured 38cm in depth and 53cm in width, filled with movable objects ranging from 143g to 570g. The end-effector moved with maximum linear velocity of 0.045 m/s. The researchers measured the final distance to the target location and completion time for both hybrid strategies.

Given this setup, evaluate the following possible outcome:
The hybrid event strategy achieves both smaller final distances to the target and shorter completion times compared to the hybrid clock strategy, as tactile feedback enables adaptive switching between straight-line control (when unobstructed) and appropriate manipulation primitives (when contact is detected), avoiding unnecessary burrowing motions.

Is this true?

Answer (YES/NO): YES